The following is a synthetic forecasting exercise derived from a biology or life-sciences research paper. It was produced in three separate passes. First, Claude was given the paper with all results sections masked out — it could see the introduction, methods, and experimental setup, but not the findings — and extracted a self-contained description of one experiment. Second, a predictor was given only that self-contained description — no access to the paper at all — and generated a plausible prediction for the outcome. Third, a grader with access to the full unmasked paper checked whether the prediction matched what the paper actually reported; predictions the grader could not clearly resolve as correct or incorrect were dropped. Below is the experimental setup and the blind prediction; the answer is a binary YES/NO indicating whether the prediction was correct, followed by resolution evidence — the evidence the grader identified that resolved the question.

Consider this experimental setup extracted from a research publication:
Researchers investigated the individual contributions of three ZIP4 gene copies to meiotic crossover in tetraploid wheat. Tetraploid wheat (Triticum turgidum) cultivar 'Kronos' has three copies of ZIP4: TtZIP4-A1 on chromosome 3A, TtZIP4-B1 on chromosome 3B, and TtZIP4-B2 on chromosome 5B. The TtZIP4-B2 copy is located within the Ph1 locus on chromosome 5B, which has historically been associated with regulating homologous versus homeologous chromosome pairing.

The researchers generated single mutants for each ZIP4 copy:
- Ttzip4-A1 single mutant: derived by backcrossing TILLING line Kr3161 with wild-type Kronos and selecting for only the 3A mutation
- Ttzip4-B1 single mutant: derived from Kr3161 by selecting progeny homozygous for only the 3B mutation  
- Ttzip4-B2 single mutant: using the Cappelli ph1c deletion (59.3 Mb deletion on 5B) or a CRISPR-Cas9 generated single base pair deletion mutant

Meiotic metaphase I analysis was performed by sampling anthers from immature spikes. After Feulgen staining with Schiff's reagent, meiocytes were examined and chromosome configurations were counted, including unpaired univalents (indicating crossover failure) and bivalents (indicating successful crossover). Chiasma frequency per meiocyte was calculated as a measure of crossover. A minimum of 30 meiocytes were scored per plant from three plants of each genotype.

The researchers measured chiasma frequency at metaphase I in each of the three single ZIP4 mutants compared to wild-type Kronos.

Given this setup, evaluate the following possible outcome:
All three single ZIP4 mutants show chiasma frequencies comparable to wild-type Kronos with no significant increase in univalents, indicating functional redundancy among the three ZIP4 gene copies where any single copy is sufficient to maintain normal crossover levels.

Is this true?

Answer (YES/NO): NO